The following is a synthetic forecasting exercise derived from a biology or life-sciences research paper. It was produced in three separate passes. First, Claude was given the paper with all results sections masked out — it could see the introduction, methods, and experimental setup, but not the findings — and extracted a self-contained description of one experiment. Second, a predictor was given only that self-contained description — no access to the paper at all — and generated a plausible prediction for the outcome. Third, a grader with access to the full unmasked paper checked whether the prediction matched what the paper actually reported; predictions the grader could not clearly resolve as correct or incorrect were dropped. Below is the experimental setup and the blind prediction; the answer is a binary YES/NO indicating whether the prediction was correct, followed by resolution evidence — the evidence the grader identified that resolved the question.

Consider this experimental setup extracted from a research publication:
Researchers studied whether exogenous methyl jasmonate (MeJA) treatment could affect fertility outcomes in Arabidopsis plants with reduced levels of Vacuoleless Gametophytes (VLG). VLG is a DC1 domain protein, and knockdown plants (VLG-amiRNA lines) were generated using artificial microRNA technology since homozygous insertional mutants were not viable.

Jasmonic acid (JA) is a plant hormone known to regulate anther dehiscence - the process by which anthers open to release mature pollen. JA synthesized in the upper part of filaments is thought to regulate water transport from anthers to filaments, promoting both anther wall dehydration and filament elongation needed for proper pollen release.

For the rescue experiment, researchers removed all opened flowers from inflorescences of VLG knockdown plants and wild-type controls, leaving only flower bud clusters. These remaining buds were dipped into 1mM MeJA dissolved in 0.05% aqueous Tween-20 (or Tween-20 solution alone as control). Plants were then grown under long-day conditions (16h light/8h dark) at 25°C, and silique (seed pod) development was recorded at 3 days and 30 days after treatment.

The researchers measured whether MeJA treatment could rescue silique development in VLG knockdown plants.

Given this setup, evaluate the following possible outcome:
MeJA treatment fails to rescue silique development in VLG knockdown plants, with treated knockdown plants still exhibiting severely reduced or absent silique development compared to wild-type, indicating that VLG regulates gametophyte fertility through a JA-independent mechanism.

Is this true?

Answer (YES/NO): NO